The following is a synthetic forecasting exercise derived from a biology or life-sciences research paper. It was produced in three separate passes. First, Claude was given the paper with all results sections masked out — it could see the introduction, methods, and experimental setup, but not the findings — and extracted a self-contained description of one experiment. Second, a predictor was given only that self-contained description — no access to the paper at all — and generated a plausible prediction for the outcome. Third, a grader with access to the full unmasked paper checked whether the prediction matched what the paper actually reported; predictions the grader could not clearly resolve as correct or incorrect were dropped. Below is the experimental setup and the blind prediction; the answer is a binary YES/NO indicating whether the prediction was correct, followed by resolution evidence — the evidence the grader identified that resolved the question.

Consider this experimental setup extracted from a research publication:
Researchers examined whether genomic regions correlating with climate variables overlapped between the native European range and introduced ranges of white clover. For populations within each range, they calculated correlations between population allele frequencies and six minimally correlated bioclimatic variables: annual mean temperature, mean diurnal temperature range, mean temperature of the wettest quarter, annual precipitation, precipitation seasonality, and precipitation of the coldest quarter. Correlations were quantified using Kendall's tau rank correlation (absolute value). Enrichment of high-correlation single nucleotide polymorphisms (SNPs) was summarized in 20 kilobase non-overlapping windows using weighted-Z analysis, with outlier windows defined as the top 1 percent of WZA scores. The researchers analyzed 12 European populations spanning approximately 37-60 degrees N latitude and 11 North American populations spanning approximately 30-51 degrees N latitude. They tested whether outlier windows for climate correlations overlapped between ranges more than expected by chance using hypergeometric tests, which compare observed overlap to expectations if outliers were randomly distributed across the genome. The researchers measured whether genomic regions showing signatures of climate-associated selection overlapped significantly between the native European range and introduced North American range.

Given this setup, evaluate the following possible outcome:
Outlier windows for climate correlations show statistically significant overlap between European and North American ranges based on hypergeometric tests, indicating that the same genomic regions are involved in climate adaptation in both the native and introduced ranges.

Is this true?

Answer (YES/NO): YES